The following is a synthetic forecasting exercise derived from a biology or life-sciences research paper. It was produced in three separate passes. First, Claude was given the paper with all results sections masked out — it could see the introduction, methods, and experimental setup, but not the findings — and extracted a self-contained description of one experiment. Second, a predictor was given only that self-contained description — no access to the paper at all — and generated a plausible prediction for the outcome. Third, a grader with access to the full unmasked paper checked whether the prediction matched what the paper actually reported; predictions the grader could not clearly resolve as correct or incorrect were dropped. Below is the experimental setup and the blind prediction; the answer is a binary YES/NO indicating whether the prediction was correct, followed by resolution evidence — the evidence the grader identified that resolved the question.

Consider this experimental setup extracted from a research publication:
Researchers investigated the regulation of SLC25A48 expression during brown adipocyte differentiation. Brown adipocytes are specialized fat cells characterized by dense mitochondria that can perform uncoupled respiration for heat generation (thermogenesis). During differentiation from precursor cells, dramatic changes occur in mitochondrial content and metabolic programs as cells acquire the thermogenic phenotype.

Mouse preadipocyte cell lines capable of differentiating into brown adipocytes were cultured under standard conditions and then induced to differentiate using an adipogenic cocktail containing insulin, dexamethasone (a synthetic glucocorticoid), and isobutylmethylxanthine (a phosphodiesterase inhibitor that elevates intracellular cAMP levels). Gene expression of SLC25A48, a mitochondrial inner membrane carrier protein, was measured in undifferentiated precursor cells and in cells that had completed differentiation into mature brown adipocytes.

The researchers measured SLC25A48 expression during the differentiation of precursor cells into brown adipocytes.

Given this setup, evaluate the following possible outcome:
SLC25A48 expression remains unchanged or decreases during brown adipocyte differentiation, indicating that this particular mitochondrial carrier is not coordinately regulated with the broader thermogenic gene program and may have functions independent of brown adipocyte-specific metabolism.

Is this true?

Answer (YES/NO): NO